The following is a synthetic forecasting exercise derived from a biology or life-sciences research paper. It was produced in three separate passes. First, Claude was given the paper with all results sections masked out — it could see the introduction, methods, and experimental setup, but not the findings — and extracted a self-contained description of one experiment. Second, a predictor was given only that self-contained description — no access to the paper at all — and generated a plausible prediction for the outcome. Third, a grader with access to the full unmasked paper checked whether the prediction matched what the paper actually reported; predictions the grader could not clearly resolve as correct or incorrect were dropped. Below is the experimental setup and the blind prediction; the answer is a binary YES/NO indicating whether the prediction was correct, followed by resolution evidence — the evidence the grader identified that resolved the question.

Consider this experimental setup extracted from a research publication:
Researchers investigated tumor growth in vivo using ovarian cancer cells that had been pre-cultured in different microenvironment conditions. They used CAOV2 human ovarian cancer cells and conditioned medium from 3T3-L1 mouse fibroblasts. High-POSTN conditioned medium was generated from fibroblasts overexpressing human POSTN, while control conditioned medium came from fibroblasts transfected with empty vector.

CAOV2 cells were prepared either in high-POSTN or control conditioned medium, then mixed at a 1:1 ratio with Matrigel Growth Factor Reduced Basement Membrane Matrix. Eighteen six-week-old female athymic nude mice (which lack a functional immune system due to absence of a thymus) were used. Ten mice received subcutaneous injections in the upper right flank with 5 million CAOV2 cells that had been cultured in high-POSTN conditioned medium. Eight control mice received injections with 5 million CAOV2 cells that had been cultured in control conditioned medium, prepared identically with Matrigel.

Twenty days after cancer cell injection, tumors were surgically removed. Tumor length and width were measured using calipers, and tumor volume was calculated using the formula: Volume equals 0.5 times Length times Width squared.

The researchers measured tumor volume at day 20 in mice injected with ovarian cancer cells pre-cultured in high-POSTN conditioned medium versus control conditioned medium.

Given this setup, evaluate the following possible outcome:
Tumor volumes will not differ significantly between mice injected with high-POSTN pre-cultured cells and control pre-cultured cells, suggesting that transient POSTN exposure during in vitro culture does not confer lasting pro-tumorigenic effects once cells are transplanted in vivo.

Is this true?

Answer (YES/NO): NO